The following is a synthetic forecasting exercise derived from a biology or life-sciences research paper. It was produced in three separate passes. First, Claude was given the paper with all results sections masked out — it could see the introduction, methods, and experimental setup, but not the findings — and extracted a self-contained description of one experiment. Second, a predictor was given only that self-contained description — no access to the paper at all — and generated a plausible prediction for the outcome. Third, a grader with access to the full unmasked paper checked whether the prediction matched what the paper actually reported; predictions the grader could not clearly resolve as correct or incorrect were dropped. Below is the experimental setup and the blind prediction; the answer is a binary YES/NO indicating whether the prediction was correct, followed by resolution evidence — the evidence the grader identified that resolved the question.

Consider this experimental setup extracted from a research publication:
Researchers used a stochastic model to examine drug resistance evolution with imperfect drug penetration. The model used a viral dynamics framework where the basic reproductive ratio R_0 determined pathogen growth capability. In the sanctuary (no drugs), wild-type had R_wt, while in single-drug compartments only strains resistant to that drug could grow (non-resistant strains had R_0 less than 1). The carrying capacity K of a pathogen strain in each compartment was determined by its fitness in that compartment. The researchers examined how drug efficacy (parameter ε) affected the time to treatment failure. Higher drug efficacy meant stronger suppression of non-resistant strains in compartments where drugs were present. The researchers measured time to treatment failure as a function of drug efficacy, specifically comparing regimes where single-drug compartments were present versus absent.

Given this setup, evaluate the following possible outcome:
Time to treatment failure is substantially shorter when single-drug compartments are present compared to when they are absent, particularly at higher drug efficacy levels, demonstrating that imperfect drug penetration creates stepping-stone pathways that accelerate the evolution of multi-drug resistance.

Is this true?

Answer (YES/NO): YES